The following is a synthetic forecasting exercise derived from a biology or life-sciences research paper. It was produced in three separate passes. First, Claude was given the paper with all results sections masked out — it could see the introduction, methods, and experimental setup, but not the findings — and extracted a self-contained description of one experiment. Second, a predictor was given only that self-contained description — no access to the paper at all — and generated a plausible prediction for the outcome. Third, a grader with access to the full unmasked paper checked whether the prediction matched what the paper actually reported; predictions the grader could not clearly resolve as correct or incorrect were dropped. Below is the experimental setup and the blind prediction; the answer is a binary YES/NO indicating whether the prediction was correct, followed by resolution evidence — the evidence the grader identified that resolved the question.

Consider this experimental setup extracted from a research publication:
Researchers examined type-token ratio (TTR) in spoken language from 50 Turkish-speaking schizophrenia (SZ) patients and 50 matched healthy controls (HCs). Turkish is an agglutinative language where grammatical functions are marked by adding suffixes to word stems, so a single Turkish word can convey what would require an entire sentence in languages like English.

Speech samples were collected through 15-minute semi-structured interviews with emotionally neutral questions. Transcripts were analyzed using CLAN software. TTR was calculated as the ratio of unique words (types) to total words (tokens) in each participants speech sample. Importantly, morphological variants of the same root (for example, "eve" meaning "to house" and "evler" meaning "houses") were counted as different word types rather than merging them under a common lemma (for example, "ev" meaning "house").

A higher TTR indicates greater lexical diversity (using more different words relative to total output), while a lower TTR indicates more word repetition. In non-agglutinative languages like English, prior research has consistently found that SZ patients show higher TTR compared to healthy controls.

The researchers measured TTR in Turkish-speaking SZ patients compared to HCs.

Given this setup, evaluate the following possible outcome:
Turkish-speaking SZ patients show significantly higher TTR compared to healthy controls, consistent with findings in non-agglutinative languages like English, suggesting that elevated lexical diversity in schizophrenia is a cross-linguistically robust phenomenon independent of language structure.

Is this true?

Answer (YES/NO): YES